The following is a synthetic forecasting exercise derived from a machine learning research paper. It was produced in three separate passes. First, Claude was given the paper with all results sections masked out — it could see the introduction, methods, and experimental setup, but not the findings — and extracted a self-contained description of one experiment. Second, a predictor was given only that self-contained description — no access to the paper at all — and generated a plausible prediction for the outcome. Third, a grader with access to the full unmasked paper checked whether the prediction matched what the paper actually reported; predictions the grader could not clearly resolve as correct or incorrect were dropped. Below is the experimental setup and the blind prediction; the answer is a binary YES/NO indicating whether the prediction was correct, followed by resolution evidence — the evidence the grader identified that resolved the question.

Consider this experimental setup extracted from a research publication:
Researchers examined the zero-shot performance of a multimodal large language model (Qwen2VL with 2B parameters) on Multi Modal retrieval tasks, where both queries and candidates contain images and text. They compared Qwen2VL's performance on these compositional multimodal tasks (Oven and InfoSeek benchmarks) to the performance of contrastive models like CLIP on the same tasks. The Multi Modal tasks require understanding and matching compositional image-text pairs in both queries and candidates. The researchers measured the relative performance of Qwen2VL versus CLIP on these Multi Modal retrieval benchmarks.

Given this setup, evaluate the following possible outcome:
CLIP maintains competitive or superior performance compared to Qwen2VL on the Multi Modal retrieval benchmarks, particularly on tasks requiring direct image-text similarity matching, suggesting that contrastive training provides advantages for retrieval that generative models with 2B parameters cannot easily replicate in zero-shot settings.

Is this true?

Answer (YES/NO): NO